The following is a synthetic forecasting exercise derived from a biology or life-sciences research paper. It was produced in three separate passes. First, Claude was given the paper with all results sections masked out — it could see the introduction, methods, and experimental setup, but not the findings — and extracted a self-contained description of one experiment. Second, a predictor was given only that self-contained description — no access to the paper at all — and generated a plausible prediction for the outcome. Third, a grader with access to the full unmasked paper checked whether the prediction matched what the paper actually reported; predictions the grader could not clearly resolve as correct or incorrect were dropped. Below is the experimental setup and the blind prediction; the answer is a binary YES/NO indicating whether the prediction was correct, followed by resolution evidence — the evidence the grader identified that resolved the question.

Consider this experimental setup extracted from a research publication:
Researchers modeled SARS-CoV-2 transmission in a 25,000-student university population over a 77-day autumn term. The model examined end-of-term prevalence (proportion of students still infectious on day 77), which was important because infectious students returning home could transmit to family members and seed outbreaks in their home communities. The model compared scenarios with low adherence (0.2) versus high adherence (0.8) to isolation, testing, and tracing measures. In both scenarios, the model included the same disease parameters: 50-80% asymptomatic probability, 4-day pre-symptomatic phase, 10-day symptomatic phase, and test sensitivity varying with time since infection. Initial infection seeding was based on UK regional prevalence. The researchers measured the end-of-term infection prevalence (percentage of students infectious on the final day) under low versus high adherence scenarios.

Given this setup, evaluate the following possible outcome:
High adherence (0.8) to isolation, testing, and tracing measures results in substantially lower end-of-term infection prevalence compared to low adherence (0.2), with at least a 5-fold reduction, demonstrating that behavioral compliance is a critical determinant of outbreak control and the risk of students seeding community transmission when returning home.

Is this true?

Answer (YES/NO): NO